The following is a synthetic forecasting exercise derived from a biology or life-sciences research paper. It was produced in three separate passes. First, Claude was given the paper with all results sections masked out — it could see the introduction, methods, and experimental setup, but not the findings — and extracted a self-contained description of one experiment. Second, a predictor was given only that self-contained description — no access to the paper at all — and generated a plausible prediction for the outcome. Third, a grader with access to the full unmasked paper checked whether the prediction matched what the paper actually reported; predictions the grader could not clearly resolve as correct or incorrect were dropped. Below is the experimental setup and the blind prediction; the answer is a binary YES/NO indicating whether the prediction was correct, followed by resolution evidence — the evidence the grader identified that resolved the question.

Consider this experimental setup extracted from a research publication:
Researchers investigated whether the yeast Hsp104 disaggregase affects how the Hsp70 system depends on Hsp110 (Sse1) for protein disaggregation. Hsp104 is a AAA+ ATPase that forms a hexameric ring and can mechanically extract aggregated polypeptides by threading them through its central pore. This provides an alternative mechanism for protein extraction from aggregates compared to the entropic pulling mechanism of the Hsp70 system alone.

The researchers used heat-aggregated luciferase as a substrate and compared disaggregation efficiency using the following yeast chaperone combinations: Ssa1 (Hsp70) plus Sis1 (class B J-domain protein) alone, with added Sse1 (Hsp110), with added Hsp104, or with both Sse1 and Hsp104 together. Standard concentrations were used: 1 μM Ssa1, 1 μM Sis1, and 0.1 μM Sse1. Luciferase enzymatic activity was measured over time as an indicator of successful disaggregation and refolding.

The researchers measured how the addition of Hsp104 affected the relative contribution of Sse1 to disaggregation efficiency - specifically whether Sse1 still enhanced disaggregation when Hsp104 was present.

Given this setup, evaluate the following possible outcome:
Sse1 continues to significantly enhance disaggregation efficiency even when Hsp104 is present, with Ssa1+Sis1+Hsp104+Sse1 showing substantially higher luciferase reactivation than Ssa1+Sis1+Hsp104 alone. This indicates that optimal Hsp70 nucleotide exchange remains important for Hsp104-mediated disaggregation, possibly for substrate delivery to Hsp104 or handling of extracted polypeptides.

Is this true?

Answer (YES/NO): YES